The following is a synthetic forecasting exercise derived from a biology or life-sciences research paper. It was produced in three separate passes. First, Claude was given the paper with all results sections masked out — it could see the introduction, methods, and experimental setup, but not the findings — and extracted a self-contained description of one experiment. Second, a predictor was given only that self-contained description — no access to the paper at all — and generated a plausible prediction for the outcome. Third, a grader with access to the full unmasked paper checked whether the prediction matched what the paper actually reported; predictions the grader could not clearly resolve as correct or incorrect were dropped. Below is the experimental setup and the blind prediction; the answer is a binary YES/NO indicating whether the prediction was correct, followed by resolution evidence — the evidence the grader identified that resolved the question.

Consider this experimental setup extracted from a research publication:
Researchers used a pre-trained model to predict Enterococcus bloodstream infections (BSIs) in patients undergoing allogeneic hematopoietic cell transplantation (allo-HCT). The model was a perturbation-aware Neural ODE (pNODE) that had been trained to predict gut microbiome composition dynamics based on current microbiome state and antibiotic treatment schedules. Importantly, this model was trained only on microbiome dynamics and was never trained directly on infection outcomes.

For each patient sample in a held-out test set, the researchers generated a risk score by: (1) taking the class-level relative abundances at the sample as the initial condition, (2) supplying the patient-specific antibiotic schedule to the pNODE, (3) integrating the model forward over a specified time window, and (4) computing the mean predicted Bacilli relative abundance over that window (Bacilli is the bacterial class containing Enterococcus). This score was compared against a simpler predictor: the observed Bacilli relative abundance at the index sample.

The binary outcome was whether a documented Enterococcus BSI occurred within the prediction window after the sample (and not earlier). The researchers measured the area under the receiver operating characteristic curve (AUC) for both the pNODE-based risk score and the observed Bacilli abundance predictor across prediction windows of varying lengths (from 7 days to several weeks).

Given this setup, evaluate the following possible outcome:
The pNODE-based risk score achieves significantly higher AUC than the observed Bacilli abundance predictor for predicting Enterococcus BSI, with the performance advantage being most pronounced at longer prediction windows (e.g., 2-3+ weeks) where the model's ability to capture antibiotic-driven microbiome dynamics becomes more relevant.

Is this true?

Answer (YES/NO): YES